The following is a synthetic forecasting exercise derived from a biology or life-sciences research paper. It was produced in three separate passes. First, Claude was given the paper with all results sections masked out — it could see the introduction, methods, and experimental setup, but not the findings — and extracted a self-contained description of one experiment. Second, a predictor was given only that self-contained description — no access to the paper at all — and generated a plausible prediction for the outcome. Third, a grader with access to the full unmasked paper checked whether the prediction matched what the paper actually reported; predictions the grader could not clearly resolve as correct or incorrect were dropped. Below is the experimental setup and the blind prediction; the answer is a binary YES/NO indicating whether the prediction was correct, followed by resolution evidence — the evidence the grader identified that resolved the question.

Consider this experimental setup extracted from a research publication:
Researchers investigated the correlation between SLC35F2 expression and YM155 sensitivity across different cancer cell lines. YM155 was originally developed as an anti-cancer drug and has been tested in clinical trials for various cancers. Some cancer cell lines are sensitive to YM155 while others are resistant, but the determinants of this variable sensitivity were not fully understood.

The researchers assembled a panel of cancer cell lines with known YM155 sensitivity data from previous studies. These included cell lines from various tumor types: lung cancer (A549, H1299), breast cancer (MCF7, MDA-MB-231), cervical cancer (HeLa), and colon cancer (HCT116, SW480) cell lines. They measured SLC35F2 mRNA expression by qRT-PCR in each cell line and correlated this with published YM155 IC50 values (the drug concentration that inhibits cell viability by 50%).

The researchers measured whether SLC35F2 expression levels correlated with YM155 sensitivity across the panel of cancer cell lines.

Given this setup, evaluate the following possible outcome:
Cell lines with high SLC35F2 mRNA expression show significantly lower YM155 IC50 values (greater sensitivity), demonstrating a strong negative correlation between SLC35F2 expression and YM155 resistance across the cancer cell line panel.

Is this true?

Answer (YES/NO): YES